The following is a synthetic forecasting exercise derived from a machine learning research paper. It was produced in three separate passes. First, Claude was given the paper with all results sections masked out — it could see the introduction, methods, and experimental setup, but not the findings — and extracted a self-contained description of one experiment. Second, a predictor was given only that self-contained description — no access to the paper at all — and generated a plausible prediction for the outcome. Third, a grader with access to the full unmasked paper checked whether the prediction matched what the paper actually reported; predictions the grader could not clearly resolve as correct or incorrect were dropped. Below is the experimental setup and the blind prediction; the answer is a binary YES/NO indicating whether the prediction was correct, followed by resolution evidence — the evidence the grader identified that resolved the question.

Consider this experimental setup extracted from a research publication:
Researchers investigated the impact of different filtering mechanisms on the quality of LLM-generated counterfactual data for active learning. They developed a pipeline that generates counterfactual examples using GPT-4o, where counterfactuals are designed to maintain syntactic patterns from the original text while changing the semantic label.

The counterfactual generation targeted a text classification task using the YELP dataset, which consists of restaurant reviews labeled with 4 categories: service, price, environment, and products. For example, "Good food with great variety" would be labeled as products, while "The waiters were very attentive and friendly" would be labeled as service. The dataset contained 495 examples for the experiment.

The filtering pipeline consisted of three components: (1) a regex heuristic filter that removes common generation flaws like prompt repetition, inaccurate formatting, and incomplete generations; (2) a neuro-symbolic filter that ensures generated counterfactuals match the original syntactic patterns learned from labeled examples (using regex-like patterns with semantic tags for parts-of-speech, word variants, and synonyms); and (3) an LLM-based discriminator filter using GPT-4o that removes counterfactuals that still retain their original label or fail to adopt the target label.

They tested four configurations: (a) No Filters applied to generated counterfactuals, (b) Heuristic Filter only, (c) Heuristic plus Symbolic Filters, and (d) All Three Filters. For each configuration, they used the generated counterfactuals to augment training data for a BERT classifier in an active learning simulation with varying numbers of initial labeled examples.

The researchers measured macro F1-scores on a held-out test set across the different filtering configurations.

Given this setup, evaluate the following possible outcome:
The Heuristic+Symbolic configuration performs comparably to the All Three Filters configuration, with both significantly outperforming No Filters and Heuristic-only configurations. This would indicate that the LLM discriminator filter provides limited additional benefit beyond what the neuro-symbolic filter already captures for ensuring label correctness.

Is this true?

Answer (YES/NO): NO